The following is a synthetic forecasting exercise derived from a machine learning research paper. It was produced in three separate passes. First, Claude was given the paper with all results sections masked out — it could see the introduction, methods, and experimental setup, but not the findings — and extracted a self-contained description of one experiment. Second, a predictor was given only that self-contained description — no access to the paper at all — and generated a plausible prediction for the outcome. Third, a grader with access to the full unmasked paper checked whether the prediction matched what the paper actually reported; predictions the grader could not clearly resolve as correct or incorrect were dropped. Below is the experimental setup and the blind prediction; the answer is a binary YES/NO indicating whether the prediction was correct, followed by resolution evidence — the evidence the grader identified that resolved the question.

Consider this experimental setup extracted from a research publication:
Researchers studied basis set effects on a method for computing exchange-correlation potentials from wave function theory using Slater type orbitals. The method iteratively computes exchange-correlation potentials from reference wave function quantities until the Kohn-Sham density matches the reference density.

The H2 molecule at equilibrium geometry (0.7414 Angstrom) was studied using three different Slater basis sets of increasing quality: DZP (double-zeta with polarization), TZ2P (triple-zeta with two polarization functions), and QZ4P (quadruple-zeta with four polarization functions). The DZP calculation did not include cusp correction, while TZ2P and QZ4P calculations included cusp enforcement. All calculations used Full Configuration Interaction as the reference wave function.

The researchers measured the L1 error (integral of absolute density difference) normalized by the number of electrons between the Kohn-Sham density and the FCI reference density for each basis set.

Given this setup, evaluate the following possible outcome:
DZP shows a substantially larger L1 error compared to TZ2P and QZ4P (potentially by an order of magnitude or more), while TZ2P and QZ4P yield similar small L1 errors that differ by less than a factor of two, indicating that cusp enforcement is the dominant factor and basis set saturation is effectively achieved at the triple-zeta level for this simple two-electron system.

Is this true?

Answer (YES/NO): NO